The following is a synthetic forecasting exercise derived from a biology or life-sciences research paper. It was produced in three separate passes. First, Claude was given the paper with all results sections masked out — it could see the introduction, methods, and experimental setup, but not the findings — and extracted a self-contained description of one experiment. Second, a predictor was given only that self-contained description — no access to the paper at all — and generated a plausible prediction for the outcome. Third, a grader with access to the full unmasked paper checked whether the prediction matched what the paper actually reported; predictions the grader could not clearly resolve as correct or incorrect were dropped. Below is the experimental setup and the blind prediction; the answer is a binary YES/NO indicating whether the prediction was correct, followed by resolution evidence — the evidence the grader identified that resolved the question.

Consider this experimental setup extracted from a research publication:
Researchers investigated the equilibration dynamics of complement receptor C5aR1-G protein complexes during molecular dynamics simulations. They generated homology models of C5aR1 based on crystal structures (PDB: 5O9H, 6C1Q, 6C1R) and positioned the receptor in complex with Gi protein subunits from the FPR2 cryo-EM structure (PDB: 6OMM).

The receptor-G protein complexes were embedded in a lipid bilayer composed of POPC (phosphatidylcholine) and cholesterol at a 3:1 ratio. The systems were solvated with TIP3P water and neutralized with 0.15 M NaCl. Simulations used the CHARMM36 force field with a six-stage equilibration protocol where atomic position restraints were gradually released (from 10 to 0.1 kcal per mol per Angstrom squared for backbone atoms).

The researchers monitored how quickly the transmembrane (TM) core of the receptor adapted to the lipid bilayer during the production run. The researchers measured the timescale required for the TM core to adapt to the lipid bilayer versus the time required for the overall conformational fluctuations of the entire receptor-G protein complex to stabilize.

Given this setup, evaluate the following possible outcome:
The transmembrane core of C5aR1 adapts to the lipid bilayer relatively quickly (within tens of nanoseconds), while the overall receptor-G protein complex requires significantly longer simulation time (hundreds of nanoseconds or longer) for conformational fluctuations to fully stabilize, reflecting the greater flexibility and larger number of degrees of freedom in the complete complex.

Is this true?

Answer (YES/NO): YES